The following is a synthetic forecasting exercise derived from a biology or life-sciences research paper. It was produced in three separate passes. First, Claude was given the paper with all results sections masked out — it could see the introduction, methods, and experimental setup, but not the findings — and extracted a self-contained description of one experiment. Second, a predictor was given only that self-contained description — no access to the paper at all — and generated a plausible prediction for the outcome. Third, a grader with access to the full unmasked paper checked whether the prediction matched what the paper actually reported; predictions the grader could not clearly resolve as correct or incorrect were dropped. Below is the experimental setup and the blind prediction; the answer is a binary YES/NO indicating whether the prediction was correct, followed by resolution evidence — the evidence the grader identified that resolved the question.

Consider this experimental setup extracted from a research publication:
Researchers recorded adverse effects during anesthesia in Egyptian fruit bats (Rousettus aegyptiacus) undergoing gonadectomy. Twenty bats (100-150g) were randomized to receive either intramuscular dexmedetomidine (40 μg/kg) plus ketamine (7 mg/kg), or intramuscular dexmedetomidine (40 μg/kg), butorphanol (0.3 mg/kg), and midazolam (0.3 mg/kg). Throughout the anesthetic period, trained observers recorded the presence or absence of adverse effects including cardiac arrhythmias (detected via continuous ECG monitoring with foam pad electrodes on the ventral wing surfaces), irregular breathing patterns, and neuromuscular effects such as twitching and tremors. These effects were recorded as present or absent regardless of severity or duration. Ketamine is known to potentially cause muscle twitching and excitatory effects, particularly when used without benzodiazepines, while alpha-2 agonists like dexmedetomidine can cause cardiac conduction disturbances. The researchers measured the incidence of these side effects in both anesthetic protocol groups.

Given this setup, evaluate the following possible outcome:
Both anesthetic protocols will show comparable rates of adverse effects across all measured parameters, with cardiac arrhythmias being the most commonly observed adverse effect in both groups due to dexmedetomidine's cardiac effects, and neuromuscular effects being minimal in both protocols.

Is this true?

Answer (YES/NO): NO